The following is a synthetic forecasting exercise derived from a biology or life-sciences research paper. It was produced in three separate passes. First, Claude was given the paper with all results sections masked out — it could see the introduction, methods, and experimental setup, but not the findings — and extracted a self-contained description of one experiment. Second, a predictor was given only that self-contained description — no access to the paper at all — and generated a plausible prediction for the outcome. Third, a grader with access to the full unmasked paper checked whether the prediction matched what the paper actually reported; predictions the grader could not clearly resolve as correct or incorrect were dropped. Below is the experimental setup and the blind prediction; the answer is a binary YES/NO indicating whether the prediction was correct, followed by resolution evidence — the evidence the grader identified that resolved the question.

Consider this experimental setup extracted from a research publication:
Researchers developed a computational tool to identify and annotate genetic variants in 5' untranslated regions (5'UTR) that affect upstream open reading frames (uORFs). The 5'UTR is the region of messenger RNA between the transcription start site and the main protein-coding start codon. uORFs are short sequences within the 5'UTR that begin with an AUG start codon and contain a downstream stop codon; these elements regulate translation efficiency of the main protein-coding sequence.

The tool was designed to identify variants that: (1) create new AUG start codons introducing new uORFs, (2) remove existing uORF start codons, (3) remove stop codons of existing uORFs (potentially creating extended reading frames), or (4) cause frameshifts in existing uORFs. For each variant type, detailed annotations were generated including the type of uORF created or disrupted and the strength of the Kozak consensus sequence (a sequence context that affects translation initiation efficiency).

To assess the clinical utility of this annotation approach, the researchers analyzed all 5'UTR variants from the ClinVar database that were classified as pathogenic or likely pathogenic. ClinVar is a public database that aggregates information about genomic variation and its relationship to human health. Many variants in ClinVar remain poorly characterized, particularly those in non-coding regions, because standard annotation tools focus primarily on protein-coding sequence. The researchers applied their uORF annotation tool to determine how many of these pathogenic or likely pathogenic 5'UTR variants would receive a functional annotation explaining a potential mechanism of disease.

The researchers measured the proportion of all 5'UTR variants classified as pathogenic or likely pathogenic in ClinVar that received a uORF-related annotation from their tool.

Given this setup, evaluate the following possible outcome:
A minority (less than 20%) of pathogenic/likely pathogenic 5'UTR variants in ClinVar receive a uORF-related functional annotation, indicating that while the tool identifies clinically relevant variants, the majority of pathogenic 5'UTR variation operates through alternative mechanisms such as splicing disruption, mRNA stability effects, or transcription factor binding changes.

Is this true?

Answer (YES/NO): NO